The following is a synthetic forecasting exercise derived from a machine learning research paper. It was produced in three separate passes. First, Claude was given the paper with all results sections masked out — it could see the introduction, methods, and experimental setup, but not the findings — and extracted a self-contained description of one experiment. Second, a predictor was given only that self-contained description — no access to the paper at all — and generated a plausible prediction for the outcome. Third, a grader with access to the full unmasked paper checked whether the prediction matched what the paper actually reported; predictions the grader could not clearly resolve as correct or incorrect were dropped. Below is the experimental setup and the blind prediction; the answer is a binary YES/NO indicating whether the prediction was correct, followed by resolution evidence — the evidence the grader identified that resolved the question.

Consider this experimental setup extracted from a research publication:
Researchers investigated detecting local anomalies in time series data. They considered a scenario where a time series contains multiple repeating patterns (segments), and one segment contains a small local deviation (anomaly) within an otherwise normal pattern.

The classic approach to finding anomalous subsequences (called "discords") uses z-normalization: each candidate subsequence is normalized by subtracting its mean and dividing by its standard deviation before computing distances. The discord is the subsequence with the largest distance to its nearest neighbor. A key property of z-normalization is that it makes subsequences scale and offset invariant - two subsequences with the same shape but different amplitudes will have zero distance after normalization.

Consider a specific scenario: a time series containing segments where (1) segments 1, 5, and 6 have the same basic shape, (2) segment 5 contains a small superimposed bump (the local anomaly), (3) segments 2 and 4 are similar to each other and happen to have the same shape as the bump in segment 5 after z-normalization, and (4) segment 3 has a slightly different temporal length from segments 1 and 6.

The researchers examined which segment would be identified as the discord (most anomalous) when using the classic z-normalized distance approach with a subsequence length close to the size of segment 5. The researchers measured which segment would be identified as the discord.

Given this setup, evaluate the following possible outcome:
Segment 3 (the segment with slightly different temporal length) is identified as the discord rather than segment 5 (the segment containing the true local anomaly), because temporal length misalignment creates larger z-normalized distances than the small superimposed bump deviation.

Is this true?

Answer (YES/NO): YES